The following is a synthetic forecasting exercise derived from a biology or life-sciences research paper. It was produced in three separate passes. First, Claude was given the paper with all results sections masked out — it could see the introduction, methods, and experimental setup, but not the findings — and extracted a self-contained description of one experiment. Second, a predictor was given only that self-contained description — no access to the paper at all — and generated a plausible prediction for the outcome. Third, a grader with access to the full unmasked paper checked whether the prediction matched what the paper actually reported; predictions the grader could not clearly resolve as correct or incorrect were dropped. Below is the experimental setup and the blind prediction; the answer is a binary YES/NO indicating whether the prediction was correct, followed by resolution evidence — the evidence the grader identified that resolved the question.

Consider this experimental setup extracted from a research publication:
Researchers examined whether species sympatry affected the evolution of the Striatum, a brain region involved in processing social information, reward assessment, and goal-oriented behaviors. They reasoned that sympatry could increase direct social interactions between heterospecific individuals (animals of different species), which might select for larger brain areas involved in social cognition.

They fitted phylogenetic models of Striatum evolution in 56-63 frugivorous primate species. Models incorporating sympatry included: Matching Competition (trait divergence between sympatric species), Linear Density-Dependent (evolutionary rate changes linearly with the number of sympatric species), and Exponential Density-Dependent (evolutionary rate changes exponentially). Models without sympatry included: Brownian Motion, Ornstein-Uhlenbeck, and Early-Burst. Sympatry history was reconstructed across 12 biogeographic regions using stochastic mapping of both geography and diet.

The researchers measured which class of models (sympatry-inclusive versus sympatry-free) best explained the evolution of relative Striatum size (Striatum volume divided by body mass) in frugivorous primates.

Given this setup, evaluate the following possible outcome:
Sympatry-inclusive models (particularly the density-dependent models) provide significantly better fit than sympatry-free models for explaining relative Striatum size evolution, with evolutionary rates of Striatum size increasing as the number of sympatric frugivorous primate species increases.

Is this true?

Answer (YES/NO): YES